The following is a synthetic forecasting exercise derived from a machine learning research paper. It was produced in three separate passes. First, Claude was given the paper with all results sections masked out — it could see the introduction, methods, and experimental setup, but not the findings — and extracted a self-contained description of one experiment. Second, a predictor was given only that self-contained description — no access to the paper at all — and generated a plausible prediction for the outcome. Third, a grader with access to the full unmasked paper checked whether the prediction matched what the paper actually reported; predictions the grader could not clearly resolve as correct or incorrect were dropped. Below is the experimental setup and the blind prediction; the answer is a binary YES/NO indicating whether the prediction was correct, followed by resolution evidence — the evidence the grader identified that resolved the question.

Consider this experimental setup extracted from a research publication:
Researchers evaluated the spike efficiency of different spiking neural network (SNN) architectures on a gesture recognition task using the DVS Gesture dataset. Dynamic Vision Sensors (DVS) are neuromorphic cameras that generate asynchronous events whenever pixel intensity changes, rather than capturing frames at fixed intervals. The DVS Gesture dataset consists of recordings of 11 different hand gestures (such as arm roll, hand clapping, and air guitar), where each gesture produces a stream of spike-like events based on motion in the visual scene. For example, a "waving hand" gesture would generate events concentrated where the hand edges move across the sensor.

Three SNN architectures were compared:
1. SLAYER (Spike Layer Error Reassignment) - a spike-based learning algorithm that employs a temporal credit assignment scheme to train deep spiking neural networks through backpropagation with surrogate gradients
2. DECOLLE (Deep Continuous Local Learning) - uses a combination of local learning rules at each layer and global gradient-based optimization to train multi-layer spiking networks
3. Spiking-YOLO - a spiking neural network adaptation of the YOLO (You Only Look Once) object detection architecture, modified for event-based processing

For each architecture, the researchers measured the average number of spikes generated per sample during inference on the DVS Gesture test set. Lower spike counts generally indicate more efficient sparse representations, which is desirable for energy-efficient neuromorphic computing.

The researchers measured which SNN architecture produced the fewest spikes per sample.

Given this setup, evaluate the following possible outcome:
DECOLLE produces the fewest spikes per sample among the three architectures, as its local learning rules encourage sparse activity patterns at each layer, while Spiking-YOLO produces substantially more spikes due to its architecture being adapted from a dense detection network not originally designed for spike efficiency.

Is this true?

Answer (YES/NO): NO